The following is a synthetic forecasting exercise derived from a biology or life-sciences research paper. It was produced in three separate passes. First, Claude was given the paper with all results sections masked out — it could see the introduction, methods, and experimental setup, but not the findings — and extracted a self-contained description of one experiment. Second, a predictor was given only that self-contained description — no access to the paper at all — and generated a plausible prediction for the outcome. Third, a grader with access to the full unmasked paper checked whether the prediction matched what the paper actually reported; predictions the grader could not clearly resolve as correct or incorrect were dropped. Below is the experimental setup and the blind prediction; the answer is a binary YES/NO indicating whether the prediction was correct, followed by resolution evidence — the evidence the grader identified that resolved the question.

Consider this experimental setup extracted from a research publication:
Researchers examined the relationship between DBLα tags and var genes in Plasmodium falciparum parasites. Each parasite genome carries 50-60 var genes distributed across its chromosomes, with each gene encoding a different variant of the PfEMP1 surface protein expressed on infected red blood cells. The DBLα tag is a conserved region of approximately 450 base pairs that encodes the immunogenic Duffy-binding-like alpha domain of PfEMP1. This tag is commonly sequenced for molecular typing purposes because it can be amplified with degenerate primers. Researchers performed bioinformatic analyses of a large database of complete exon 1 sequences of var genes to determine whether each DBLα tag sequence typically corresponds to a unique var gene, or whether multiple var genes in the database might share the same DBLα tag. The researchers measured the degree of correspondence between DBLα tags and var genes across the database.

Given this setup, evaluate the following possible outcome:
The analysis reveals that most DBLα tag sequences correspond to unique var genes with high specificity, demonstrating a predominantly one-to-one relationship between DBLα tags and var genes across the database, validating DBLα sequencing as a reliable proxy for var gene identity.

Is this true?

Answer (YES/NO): YES